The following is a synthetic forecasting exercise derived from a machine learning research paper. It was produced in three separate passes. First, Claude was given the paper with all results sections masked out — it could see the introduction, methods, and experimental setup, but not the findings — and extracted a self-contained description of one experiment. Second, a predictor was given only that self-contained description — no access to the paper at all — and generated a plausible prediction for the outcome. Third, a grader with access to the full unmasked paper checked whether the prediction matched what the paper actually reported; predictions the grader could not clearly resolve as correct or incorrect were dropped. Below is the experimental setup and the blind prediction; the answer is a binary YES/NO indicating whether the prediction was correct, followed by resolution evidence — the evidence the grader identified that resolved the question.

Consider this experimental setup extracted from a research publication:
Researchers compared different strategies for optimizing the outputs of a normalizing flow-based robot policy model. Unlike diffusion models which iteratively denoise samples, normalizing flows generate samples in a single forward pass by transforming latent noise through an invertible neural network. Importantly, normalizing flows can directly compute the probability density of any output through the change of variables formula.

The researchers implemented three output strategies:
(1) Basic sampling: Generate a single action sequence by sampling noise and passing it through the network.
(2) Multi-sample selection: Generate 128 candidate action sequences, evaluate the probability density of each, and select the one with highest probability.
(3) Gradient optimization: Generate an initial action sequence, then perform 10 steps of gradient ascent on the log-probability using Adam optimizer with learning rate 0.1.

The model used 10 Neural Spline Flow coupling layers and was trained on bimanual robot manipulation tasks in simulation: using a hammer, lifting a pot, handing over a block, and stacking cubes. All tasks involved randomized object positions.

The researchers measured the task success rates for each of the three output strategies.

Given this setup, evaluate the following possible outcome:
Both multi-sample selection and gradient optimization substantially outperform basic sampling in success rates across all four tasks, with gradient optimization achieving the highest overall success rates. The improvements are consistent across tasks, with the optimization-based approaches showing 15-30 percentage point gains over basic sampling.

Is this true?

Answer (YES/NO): NO